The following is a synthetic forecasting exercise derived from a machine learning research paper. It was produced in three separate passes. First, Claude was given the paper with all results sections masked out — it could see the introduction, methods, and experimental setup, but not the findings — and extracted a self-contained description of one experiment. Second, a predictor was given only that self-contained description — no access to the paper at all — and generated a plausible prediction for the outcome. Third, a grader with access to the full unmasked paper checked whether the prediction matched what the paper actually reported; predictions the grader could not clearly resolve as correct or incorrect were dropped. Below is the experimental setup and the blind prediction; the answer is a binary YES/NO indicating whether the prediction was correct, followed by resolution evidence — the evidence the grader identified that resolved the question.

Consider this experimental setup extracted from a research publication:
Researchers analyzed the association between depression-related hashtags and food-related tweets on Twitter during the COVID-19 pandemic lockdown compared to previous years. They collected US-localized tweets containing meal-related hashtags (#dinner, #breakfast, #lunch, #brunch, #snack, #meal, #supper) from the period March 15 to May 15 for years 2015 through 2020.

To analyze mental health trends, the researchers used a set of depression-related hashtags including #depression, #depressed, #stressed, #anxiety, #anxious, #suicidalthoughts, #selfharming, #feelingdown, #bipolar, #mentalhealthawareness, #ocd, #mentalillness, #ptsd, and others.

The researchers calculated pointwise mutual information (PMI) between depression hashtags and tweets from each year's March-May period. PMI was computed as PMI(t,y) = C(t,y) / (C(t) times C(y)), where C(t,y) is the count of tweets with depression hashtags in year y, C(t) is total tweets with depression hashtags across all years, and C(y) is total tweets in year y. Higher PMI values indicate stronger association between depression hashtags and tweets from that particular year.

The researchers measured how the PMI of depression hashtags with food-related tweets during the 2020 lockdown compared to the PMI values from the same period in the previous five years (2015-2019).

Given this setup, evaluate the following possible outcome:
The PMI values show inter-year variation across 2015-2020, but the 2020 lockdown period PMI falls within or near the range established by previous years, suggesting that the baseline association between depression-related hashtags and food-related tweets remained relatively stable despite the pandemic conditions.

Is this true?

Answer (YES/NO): NO